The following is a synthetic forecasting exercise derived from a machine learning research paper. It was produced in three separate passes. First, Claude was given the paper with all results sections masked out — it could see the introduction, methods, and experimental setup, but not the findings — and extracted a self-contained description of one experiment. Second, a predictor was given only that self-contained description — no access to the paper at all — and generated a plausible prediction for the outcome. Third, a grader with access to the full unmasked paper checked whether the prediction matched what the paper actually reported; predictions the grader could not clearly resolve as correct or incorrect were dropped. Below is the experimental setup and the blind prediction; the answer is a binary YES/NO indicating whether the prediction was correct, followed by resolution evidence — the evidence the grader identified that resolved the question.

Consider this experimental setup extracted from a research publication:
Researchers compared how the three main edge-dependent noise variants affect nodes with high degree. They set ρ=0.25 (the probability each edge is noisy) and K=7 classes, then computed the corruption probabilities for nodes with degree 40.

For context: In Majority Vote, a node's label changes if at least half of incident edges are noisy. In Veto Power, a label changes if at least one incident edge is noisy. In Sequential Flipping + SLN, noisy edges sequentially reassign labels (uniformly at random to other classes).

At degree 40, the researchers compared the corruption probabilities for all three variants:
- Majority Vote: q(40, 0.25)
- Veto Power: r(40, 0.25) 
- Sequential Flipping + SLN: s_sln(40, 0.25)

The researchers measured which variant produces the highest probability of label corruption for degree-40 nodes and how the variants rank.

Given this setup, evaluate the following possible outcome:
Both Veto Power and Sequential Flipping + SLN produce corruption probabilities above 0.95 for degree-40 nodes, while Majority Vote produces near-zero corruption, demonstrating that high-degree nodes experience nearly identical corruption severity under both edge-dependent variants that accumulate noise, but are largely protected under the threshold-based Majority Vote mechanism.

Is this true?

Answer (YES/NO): NO